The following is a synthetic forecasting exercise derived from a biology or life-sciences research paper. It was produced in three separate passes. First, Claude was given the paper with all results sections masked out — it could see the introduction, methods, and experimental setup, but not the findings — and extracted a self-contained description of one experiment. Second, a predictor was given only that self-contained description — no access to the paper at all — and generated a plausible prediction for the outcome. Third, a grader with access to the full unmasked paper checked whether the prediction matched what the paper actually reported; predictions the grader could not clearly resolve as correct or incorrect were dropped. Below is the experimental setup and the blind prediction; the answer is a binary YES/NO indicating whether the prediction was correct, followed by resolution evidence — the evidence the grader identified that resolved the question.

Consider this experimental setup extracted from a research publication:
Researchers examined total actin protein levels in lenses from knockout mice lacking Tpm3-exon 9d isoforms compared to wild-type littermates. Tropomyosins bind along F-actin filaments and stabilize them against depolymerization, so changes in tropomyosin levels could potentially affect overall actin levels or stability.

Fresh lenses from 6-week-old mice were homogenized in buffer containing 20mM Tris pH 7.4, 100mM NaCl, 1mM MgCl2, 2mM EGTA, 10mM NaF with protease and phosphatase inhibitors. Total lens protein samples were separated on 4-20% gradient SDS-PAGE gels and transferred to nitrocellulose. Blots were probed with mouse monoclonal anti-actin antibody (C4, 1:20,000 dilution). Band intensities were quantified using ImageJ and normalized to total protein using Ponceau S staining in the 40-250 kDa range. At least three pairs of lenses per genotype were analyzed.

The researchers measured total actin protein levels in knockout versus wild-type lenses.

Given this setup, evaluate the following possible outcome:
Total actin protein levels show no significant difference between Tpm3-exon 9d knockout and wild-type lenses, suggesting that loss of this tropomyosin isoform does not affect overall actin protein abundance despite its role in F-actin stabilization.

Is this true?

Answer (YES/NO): NO